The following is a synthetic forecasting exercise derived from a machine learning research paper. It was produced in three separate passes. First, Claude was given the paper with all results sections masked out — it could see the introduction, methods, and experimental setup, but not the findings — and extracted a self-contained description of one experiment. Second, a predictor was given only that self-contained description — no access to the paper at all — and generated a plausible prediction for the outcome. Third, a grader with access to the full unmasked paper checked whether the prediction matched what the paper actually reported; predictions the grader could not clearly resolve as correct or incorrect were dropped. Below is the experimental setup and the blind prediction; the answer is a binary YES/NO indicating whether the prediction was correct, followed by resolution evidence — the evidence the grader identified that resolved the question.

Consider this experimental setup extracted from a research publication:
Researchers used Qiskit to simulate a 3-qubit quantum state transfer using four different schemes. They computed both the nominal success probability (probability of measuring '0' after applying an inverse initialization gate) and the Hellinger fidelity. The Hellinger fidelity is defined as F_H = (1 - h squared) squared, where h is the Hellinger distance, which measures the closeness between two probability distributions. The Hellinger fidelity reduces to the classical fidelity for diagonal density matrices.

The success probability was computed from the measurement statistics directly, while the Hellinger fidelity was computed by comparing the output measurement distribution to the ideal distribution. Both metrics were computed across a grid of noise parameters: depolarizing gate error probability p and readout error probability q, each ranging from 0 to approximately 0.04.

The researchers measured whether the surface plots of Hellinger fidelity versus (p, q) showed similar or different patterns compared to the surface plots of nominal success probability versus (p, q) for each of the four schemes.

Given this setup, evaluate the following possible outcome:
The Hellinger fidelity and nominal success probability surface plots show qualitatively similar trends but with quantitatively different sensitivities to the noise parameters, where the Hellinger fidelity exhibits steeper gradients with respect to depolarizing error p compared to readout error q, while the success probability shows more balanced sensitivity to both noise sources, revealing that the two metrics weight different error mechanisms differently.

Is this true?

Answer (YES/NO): NO